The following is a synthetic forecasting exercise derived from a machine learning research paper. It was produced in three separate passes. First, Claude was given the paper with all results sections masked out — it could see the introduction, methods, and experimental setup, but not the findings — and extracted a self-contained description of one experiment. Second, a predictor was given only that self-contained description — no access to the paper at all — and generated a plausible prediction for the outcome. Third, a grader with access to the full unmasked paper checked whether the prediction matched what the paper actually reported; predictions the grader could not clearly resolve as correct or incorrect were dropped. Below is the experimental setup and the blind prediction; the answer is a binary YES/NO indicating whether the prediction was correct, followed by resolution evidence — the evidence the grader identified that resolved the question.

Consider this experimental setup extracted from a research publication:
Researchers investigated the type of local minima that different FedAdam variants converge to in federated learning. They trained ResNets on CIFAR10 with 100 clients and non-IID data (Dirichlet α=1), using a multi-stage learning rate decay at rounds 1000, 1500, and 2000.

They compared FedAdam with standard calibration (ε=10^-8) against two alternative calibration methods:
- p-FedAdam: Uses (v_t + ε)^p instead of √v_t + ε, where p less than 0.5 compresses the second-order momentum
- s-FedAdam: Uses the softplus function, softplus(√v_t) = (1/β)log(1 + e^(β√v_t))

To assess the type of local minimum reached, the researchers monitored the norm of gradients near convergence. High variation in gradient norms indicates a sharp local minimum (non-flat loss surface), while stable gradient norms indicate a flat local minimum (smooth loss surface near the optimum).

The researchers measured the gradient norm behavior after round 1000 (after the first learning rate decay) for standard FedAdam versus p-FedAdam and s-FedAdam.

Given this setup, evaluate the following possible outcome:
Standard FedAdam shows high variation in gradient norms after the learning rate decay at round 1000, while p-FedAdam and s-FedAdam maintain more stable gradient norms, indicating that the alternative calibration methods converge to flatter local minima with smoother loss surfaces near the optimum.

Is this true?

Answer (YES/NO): YES